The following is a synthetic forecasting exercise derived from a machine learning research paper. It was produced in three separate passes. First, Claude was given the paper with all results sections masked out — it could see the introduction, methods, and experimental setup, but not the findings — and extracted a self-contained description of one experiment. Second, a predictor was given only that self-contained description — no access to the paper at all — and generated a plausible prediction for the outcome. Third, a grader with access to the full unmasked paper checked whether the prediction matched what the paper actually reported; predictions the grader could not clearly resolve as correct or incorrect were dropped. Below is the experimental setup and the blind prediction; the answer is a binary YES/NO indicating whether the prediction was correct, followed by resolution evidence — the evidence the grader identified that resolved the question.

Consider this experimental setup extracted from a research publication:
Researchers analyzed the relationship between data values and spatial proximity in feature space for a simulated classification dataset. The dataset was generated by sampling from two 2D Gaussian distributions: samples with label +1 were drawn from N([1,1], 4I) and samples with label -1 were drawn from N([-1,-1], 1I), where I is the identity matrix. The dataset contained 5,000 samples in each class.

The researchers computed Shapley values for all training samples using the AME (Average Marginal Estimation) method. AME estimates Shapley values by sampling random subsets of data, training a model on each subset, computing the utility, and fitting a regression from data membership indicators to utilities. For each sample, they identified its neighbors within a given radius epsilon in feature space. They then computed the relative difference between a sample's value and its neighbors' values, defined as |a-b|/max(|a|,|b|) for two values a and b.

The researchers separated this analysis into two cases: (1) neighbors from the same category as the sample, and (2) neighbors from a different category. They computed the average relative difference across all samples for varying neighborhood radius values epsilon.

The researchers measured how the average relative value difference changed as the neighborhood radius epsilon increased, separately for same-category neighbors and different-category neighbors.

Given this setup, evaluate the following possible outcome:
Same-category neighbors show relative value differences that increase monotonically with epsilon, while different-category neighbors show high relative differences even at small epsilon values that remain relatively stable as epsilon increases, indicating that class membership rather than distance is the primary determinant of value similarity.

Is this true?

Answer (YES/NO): NO